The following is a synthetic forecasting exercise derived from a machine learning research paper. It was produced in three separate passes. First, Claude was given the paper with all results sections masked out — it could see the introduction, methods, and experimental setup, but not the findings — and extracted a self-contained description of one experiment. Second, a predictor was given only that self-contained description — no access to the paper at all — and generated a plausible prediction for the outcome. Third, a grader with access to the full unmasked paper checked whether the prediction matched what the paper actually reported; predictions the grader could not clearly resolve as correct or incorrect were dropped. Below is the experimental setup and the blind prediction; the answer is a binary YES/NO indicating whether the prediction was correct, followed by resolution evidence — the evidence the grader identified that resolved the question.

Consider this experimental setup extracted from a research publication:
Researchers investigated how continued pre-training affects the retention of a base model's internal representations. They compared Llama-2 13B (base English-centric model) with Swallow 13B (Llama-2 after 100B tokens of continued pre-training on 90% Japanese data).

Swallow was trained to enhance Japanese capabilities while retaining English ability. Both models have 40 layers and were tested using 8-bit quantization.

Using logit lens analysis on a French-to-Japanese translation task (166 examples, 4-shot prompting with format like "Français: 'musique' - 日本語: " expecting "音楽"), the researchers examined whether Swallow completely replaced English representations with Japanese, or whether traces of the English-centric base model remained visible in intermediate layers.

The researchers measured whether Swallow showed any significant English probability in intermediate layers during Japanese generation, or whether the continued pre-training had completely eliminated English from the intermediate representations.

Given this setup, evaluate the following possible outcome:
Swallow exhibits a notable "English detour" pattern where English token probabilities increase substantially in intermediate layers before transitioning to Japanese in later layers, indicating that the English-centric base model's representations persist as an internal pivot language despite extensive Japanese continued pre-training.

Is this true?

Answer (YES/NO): YES